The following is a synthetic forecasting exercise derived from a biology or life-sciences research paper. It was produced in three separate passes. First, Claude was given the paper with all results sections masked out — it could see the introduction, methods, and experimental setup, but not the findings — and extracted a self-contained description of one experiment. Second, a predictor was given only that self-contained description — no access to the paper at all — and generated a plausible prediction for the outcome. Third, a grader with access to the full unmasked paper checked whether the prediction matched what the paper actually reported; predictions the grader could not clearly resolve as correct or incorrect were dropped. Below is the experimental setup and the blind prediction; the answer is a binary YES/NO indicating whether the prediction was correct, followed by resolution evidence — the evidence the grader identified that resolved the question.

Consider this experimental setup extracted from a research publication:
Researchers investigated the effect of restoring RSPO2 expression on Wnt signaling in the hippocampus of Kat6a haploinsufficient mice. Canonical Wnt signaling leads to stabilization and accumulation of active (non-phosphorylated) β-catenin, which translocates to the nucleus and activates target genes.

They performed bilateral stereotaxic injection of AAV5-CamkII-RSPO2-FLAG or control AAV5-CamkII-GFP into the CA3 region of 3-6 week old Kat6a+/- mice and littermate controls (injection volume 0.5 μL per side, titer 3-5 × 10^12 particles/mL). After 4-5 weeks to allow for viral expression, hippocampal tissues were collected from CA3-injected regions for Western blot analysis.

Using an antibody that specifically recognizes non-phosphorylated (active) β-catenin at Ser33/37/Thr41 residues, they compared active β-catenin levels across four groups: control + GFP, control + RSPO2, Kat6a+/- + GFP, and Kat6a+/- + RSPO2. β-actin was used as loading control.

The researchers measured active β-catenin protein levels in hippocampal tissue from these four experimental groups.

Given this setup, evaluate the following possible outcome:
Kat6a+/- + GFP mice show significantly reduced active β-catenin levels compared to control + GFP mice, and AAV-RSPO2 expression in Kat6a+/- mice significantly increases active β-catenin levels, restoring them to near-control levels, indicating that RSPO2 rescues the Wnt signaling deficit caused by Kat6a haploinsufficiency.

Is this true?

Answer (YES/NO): YES